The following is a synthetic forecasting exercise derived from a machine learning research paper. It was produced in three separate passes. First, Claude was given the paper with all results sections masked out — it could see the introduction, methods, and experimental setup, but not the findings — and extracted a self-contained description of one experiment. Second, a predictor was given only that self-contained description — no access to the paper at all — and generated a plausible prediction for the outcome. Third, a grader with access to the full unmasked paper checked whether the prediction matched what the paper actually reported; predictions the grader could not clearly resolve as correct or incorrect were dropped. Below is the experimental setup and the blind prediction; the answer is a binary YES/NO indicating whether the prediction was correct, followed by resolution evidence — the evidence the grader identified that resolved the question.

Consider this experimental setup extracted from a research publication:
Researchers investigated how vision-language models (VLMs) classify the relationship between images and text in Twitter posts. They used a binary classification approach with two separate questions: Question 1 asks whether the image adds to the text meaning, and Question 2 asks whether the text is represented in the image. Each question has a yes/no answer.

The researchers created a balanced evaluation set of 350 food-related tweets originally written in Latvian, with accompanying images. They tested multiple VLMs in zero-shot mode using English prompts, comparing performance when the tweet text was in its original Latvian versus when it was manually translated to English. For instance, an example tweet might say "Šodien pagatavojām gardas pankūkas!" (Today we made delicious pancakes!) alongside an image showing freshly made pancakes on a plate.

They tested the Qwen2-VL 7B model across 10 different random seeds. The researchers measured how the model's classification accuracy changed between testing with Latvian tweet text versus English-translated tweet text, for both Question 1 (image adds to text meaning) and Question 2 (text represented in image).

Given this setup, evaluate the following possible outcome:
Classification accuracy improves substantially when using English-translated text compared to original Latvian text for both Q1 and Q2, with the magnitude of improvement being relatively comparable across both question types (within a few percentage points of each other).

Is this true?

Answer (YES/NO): NO